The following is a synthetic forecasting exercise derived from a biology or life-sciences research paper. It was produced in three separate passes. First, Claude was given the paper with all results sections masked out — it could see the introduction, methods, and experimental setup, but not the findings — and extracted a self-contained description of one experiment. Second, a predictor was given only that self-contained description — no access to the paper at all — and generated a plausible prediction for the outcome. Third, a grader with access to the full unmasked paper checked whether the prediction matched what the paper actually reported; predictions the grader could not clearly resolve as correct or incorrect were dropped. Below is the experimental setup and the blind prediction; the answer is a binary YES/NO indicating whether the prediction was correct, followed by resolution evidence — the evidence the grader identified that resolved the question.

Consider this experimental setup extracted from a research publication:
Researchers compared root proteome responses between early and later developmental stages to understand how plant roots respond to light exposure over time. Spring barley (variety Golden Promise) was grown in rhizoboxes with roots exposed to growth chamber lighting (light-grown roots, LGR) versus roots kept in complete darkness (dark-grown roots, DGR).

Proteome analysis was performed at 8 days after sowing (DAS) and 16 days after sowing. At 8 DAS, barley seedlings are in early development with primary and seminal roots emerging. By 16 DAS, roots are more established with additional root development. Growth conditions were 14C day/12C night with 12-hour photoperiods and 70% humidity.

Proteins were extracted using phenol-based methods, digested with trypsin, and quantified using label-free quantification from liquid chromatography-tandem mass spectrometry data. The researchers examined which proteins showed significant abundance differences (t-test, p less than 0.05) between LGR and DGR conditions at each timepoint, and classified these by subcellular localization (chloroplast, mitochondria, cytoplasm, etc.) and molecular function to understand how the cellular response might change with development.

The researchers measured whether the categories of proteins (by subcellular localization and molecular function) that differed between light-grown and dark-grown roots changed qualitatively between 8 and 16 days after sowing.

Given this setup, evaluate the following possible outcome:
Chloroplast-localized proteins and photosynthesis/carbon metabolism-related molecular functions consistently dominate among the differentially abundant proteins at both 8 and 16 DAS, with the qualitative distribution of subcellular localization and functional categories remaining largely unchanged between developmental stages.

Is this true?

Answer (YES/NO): NO